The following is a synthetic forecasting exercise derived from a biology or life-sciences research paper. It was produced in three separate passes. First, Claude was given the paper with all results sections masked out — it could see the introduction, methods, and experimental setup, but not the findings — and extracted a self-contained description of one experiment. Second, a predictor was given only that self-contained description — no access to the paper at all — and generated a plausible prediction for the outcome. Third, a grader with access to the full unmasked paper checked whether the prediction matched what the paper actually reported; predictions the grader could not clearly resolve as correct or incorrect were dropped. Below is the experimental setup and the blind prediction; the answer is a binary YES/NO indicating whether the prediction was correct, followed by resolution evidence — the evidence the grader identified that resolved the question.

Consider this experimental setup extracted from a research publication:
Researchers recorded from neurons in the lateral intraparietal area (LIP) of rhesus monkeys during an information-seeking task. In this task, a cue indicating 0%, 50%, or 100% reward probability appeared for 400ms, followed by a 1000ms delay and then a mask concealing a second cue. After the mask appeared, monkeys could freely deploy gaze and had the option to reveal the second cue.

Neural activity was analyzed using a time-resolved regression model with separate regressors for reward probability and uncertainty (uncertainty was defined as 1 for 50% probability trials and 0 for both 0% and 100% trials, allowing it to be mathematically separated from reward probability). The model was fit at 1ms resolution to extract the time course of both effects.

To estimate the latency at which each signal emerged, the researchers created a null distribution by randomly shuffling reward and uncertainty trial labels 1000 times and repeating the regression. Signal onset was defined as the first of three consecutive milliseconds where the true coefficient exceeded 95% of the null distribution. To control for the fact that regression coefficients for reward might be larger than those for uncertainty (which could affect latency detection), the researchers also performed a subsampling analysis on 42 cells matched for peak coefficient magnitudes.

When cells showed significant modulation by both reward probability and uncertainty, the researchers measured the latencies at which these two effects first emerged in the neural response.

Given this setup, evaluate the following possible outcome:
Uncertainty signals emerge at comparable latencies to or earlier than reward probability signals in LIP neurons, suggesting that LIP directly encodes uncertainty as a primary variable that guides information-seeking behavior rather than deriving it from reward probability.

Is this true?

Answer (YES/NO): NO